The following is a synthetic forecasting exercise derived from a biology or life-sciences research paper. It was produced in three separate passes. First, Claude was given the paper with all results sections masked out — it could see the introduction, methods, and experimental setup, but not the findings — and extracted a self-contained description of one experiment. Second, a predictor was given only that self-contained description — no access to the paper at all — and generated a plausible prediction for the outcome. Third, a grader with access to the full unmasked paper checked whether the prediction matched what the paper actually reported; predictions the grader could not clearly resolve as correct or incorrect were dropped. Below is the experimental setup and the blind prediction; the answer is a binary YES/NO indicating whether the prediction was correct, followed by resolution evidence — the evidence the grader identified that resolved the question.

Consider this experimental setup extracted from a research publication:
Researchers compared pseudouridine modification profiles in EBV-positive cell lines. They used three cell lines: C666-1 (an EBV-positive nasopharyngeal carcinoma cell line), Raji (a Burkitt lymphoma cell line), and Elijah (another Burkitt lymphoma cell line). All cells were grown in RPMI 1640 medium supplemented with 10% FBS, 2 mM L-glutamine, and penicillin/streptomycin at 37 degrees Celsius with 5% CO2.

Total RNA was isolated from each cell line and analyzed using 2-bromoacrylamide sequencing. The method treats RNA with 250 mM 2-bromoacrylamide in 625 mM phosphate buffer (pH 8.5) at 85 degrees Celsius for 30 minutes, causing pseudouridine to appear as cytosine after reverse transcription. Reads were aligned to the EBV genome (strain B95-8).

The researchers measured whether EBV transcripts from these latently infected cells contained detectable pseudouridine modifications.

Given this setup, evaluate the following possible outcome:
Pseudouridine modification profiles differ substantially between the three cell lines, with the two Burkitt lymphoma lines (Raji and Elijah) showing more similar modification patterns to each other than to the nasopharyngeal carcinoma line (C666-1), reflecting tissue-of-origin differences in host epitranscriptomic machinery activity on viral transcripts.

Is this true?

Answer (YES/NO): NO